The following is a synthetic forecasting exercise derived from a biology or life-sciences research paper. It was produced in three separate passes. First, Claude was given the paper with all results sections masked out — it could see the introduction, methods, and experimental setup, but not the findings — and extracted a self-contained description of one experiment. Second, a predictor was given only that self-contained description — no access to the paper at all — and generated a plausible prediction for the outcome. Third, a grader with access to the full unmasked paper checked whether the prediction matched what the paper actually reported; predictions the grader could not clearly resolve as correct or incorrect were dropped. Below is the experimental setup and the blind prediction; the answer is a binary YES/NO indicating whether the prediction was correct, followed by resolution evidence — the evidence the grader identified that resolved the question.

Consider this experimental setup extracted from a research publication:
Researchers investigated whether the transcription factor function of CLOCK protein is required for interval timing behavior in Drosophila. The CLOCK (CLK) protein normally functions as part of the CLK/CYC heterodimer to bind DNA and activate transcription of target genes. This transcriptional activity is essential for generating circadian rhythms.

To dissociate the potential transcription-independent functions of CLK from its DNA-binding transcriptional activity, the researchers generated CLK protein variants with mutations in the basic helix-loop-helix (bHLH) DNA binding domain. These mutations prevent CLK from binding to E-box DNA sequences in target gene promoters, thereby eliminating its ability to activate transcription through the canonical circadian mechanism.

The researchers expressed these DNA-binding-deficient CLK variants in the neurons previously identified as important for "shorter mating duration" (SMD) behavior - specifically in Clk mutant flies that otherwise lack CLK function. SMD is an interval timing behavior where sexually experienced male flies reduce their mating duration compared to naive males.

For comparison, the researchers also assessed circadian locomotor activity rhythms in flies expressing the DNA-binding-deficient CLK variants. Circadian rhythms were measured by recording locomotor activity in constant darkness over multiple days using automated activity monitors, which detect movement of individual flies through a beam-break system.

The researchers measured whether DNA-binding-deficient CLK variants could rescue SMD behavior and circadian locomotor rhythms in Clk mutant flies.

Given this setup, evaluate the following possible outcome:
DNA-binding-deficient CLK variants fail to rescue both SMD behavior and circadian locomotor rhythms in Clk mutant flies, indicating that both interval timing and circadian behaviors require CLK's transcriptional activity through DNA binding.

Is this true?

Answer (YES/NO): NO